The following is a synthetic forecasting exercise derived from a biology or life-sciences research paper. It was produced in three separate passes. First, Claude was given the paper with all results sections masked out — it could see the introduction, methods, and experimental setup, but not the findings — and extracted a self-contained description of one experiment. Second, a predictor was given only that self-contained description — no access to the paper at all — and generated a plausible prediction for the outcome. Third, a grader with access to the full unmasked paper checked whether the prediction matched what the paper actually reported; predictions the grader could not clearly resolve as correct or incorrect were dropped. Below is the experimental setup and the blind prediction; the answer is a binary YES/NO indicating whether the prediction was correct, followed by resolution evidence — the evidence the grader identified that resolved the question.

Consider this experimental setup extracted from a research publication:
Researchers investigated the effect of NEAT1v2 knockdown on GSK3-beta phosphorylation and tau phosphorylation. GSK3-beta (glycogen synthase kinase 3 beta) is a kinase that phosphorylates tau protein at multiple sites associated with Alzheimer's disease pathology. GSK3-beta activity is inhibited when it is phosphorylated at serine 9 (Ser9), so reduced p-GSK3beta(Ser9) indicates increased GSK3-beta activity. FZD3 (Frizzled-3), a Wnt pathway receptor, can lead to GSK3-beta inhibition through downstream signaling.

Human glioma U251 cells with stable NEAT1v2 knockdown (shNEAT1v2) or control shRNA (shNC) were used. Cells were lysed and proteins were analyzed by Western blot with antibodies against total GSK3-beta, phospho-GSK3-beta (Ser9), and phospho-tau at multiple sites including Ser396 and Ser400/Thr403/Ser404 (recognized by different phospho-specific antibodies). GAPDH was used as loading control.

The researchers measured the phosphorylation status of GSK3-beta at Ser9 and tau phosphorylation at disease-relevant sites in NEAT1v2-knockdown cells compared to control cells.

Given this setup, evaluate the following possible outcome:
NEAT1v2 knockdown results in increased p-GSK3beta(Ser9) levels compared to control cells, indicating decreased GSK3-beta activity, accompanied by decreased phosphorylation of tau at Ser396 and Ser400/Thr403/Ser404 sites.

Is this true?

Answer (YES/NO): NO